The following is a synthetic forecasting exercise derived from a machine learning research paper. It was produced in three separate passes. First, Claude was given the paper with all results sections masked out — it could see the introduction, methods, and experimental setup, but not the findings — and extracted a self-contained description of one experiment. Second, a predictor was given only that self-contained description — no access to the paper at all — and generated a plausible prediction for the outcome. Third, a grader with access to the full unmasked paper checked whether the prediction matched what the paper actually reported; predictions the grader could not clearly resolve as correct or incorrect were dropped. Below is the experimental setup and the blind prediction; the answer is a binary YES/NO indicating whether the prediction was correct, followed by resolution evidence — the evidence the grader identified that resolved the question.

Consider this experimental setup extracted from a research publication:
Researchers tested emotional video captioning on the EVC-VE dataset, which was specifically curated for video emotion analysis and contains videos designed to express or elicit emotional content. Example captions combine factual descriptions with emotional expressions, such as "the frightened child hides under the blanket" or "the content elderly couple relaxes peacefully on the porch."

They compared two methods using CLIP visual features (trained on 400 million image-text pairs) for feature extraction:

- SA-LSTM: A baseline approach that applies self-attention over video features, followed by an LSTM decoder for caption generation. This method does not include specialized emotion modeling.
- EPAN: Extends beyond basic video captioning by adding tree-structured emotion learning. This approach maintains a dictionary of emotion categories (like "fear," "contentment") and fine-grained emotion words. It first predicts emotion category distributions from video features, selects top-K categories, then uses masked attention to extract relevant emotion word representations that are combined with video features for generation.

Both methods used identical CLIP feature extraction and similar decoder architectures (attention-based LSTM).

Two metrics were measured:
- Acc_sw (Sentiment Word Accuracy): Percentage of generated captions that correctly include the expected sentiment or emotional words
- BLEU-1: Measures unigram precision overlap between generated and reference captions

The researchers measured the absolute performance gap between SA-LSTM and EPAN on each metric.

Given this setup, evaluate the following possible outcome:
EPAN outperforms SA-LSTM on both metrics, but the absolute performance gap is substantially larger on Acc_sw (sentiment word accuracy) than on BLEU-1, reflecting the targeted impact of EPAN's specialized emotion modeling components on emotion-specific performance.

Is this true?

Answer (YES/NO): YES